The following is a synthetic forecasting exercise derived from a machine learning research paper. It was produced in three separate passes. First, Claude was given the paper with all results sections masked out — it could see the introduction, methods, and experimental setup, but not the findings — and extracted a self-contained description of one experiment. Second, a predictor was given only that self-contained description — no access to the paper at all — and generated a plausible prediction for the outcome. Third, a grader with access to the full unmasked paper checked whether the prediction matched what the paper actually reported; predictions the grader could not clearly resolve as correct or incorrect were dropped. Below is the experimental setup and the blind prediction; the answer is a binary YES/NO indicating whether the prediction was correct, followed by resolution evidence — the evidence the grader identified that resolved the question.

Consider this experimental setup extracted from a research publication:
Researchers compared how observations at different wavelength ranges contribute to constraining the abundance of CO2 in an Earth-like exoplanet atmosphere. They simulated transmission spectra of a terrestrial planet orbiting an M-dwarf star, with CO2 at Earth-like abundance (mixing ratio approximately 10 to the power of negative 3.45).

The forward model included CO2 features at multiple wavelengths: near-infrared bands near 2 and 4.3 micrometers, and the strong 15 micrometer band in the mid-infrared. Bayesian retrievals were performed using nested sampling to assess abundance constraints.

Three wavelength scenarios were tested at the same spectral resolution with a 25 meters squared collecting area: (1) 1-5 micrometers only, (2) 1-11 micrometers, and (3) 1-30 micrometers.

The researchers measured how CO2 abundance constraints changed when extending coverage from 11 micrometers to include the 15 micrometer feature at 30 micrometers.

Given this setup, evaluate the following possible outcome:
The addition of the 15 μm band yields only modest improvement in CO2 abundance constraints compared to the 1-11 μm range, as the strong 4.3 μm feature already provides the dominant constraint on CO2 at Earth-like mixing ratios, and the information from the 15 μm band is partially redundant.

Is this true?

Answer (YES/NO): YES